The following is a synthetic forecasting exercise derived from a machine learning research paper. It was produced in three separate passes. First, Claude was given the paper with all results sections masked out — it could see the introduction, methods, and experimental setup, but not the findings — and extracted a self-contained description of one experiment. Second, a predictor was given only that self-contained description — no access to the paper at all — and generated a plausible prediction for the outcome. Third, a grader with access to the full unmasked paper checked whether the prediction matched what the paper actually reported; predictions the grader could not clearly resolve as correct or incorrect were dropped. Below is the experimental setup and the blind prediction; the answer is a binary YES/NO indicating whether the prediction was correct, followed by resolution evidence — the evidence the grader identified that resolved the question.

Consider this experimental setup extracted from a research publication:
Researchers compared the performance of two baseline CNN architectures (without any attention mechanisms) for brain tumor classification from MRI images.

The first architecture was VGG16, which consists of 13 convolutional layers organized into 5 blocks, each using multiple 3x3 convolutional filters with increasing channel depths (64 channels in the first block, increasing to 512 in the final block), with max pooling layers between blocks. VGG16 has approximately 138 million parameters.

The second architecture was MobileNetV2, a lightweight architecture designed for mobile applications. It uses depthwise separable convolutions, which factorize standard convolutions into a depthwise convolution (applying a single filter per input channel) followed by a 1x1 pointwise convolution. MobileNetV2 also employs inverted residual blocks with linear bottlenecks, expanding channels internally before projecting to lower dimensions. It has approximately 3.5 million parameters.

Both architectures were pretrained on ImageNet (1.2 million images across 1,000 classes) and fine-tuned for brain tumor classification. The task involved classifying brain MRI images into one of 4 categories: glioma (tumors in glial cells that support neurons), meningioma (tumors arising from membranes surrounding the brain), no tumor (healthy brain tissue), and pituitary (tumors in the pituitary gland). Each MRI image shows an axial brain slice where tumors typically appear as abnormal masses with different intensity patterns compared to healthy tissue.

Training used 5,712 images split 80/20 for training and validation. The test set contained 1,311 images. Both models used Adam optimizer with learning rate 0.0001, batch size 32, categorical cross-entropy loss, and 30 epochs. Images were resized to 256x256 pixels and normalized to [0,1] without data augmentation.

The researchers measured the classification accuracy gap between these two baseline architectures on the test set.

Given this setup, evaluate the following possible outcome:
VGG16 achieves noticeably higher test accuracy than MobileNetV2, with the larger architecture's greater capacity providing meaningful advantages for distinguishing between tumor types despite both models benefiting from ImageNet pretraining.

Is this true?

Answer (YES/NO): YES